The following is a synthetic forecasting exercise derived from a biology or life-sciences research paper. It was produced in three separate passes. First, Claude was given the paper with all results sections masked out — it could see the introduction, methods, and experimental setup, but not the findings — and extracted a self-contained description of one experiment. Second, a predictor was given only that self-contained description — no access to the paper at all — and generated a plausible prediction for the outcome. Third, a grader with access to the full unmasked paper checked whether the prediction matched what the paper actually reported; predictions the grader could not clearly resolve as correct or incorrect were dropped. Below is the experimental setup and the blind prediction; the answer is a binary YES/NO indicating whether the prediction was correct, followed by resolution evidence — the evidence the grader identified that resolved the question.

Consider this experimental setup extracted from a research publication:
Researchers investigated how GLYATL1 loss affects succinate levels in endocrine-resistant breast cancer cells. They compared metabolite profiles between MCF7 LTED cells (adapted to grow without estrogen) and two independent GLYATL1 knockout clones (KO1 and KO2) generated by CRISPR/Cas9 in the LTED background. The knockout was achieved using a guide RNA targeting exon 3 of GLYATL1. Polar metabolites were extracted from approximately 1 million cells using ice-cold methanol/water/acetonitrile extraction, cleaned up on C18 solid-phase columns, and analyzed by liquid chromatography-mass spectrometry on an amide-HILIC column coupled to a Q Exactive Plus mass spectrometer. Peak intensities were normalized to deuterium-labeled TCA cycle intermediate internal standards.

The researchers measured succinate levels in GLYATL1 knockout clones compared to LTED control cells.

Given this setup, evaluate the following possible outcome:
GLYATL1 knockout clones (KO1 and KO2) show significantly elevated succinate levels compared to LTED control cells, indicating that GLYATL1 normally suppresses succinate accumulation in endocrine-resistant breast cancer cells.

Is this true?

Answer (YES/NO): NO